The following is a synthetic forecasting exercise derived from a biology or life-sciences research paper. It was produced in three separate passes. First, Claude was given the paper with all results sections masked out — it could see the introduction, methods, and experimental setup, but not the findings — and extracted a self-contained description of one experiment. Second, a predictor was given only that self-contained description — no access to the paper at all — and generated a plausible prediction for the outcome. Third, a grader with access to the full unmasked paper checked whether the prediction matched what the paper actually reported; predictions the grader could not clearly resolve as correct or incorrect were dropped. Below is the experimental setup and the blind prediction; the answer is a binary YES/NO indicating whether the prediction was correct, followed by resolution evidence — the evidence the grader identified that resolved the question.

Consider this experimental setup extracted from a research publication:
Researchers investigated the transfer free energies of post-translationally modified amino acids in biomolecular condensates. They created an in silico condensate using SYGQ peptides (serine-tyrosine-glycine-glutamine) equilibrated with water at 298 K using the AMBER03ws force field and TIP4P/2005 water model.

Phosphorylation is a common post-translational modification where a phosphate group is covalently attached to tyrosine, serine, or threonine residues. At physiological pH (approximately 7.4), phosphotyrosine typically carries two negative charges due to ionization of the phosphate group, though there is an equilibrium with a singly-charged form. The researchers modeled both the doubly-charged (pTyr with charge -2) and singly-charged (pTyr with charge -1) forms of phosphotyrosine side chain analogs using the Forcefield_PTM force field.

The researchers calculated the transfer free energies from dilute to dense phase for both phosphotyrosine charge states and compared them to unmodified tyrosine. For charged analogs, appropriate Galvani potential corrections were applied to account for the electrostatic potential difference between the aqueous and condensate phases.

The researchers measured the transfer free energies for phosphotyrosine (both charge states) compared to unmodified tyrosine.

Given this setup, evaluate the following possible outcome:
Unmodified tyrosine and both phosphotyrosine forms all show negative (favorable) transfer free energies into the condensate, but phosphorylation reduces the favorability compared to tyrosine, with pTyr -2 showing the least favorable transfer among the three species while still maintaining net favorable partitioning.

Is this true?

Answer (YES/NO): NO